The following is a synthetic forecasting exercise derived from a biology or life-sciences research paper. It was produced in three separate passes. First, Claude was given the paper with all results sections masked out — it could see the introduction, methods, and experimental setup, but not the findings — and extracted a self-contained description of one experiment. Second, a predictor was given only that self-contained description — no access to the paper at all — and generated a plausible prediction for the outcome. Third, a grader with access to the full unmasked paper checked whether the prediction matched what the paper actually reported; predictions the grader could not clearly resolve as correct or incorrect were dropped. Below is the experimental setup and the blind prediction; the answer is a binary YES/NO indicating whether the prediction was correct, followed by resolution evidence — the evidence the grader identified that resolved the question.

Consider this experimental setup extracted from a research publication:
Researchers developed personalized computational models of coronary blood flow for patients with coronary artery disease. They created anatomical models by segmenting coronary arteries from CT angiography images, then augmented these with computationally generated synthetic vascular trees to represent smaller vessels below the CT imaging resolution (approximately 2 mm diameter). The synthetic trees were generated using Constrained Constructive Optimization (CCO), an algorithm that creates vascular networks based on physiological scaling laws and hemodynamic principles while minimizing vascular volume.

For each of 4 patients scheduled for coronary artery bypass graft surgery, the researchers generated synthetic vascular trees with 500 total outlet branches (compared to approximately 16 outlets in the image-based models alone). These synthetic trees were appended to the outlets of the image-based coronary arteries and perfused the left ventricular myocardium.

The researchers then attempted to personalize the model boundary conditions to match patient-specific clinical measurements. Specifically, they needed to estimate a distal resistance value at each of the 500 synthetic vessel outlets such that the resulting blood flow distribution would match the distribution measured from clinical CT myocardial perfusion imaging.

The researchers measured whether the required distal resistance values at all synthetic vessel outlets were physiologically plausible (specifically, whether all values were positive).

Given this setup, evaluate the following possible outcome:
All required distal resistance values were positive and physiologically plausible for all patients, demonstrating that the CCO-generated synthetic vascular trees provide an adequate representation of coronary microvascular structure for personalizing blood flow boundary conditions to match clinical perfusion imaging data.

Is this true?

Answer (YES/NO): NO